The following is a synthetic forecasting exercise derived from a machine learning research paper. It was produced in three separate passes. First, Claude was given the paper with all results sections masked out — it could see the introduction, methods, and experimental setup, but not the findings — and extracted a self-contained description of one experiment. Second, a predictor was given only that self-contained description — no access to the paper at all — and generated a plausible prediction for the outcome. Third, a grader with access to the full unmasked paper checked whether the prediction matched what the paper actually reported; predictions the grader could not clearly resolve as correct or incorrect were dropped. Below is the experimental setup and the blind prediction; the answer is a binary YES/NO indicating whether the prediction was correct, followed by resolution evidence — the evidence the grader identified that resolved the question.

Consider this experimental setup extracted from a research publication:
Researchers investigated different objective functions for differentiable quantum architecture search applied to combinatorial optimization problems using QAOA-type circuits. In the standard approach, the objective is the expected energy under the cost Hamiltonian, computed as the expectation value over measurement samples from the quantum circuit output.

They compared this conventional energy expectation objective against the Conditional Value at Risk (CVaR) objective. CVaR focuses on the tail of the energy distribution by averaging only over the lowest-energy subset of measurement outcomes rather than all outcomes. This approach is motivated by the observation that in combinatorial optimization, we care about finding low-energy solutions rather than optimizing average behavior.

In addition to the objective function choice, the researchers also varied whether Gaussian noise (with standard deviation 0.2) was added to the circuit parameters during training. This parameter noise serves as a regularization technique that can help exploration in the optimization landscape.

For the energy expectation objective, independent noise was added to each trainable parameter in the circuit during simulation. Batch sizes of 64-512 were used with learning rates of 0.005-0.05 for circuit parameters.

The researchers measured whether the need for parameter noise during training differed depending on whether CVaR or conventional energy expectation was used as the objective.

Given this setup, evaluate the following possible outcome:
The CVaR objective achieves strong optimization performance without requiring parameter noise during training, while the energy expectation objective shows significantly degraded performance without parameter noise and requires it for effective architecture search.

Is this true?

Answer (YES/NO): NO